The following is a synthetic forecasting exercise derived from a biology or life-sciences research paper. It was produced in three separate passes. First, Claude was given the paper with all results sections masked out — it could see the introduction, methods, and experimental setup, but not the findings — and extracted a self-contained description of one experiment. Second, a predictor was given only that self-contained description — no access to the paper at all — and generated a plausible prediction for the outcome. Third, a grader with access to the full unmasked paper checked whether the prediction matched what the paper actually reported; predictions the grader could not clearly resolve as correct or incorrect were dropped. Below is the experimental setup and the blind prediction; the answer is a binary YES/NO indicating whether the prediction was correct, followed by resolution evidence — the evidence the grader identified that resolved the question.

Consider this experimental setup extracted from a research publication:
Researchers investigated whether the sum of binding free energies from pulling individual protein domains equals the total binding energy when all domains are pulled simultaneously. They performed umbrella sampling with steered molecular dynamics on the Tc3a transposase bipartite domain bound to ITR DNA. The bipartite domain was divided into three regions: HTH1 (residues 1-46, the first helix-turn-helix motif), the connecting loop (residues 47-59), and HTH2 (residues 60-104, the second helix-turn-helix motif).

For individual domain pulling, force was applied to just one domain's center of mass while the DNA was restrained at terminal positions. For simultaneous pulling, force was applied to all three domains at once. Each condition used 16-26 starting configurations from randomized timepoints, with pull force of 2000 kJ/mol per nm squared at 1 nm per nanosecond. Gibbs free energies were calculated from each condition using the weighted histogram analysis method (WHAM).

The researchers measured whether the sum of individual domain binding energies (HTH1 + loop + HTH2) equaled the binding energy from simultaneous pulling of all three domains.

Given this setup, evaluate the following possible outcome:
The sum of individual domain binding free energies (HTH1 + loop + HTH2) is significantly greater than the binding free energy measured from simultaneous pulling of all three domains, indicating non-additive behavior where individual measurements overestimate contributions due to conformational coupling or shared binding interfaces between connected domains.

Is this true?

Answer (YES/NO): NO